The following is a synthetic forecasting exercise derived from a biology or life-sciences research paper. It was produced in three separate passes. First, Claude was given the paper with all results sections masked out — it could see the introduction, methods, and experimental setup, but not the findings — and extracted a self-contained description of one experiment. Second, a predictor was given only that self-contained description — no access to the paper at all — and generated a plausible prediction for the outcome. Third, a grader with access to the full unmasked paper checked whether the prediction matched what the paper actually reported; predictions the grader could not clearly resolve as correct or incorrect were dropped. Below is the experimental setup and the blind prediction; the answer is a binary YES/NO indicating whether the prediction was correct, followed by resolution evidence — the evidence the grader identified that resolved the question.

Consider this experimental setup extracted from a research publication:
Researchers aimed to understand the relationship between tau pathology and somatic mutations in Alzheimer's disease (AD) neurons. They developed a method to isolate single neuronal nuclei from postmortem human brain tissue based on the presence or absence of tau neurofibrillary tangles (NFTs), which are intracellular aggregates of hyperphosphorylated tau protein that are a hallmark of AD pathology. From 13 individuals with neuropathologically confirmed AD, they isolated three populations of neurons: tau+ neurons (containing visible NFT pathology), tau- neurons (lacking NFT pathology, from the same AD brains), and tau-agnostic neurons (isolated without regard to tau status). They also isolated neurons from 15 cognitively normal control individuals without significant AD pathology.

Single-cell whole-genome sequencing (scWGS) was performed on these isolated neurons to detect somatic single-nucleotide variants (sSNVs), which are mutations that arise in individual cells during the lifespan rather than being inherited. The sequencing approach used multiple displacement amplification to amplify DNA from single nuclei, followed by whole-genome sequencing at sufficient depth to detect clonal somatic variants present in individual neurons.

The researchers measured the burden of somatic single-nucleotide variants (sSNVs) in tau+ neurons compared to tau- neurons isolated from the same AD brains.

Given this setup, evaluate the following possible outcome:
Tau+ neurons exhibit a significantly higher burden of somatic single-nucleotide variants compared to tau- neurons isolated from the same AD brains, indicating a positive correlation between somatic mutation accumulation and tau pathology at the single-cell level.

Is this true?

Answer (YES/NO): NO